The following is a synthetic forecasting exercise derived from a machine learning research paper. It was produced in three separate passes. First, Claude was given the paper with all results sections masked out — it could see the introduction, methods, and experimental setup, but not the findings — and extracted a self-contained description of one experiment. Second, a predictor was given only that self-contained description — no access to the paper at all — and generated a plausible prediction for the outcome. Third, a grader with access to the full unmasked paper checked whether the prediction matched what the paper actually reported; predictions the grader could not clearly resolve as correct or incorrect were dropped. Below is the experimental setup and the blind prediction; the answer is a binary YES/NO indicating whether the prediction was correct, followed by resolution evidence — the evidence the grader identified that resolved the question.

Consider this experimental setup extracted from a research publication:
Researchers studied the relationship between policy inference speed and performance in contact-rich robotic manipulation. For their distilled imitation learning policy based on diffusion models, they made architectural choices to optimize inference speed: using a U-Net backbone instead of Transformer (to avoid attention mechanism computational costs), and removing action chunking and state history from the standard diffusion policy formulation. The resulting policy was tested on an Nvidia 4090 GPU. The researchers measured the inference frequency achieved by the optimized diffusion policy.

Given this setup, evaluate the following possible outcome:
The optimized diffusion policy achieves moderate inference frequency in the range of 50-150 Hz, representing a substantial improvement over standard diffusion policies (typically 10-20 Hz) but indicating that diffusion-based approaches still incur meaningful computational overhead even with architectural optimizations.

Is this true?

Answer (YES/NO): YES